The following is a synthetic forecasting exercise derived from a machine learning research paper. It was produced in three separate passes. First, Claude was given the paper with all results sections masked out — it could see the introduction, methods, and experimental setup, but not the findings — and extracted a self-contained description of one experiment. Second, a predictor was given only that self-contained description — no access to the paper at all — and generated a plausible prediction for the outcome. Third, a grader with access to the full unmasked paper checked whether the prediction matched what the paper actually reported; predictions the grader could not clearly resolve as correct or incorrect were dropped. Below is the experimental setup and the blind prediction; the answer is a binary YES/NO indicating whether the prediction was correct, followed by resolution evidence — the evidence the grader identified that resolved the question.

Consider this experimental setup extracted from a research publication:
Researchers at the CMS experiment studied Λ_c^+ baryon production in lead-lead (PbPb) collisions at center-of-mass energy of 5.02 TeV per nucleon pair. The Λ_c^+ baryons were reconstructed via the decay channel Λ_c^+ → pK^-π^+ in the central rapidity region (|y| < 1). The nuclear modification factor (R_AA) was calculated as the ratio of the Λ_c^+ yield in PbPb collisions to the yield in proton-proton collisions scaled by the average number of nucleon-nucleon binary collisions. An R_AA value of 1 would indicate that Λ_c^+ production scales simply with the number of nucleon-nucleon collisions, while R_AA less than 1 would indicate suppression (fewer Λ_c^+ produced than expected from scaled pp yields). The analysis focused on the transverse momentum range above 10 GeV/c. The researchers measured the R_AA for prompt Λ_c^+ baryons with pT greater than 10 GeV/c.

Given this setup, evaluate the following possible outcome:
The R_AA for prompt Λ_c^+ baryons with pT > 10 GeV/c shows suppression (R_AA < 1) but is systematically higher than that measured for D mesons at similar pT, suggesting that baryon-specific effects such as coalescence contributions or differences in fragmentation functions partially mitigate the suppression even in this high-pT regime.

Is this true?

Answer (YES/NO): NO